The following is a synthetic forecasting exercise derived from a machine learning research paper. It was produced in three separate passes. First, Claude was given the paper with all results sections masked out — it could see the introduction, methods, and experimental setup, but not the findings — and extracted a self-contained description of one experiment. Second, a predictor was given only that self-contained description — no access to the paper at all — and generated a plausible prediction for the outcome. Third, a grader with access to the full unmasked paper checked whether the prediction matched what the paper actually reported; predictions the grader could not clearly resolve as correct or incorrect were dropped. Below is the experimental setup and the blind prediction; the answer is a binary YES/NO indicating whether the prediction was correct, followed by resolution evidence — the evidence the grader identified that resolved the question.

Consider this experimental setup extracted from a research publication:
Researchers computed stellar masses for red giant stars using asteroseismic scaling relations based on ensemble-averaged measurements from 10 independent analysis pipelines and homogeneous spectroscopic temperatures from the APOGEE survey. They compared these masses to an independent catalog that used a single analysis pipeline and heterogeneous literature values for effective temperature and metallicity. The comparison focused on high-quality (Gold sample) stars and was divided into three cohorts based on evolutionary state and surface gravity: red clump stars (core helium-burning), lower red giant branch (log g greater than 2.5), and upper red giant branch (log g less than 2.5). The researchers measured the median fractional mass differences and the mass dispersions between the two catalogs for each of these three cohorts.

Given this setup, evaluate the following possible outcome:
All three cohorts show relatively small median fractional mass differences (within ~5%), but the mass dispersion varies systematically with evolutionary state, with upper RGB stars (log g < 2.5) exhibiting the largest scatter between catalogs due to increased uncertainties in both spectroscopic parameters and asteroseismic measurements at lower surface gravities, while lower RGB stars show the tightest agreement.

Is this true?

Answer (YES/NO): YES